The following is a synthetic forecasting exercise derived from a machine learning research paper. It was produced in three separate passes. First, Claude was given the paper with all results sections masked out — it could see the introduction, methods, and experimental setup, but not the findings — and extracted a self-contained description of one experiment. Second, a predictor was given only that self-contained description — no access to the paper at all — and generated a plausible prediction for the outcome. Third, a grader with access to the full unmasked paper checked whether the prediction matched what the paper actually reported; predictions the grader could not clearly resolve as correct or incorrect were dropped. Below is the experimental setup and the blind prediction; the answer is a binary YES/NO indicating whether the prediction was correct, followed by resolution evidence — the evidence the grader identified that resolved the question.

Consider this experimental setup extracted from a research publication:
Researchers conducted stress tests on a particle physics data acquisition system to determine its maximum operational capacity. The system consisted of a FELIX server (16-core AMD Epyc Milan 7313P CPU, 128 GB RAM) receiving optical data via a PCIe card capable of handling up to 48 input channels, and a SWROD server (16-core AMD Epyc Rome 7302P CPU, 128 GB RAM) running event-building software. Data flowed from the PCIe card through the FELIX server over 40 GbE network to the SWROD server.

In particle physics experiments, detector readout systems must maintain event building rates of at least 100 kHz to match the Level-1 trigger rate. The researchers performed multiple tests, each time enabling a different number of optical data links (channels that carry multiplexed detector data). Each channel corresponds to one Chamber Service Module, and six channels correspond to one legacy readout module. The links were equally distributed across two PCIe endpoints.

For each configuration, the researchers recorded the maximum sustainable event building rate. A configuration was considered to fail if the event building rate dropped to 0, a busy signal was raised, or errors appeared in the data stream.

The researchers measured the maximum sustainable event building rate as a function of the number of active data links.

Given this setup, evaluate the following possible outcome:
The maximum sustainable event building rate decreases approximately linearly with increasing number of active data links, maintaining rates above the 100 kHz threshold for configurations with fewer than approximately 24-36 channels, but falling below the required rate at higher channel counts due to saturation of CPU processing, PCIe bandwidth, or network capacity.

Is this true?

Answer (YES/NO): NO